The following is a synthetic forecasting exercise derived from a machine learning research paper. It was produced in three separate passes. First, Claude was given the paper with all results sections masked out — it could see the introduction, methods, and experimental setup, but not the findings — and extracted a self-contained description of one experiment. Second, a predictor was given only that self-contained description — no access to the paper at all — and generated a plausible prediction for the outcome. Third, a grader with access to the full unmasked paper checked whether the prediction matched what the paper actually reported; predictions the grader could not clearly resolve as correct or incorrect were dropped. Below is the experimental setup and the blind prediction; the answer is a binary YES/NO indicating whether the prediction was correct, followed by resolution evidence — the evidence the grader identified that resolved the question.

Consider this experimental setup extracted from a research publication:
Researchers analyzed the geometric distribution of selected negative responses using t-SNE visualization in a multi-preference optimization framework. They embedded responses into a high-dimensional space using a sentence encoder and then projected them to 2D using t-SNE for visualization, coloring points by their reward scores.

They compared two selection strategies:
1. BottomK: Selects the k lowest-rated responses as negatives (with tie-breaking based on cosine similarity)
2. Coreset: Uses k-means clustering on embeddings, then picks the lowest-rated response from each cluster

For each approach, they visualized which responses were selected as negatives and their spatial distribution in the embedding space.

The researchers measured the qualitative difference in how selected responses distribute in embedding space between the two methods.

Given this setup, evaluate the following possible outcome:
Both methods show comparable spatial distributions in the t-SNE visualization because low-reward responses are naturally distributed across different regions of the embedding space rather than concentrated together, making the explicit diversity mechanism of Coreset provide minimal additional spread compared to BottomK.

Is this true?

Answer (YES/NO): NO